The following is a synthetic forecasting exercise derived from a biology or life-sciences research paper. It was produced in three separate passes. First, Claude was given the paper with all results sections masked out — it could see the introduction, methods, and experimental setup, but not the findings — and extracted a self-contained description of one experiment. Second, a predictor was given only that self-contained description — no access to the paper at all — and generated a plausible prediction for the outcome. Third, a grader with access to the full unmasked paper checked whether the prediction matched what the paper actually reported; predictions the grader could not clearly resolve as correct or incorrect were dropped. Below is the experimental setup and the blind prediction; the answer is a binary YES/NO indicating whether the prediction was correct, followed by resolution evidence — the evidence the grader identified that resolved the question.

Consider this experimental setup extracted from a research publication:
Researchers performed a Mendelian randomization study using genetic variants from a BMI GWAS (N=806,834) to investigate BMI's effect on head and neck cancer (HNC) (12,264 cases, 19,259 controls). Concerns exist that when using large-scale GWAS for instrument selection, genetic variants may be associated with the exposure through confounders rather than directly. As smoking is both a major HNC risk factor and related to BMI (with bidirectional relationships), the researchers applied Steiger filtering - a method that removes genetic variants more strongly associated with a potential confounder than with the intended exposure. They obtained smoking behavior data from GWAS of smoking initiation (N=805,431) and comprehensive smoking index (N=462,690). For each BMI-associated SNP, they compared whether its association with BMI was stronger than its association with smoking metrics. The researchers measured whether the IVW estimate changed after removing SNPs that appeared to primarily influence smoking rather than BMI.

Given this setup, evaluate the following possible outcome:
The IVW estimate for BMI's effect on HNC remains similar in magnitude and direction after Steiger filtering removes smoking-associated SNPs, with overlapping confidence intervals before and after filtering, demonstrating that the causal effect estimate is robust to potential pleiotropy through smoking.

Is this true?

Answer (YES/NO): NO